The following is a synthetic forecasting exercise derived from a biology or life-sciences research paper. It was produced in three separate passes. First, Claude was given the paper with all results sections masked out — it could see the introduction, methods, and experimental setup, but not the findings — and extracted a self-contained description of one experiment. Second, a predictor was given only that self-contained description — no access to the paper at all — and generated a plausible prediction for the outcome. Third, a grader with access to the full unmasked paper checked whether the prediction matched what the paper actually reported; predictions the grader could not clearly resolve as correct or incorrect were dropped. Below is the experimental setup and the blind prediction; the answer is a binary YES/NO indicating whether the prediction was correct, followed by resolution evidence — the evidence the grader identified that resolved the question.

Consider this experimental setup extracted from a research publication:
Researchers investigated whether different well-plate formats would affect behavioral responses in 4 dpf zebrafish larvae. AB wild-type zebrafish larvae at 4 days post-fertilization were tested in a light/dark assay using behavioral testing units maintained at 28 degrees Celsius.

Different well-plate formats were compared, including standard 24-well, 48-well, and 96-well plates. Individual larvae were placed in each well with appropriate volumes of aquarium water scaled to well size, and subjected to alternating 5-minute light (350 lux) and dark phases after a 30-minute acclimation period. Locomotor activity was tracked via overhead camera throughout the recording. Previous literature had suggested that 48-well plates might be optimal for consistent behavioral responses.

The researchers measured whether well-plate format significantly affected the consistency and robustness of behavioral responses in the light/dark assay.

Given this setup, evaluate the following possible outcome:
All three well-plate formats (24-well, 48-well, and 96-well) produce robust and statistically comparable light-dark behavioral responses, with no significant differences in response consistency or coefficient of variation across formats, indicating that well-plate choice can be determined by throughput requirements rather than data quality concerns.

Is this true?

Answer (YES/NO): YES